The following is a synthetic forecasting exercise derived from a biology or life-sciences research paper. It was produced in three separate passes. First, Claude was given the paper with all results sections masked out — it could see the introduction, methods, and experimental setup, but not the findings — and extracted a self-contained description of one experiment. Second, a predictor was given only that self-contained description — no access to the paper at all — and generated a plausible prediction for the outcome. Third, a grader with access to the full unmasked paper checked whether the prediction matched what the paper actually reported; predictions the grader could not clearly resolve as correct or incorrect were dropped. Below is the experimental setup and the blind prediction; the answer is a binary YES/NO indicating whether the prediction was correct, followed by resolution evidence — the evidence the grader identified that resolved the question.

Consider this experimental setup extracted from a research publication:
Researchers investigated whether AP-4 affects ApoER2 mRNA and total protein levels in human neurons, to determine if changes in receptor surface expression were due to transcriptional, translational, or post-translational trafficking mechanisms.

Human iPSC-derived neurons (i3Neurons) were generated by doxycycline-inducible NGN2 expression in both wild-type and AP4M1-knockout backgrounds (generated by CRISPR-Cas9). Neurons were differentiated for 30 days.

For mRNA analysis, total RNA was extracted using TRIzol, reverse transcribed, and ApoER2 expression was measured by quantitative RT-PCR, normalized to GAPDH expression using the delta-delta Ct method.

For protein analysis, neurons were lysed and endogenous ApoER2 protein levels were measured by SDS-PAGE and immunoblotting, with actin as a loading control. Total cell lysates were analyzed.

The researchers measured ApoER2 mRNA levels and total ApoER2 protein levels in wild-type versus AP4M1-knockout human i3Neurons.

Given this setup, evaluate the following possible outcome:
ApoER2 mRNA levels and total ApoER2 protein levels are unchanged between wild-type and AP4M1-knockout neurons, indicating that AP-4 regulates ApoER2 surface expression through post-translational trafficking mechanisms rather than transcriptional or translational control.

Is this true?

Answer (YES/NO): NO